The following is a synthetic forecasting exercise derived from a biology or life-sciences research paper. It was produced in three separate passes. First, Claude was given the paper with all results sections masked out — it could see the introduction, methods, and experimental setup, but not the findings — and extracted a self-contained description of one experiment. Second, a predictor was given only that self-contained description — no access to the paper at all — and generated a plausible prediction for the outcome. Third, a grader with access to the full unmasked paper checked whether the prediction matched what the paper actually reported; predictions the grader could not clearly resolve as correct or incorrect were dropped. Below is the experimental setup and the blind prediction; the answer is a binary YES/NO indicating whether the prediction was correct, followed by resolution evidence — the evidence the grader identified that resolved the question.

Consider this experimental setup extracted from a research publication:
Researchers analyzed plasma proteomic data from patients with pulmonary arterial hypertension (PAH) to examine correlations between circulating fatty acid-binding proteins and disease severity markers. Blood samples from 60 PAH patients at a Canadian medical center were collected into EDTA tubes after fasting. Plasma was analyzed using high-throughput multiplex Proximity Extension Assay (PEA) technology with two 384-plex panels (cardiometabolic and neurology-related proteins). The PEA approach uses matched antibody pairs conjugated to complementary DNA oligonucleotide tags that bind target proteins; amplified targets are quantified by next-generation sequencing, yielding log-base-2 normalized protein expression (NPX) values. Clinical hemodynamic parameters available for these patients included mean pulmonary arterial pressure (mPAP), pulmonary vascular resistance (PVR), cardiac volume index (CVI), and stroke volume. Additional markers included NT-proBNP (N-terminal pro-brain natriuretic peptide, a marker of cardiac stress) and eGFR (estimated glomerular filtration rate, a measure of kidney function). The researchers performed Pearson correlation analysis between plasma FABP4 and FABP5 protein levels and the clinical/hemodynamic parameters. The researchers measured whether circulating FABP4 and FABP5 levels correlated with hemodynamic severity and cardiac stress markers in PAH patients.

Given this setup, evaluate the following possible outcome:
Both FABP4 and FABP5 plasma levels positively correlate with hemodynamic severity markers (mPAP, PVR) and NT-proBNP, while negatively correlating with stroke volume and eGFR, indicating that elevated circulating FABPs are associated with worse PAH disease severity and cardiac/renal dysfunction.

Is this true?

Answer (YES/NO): NO